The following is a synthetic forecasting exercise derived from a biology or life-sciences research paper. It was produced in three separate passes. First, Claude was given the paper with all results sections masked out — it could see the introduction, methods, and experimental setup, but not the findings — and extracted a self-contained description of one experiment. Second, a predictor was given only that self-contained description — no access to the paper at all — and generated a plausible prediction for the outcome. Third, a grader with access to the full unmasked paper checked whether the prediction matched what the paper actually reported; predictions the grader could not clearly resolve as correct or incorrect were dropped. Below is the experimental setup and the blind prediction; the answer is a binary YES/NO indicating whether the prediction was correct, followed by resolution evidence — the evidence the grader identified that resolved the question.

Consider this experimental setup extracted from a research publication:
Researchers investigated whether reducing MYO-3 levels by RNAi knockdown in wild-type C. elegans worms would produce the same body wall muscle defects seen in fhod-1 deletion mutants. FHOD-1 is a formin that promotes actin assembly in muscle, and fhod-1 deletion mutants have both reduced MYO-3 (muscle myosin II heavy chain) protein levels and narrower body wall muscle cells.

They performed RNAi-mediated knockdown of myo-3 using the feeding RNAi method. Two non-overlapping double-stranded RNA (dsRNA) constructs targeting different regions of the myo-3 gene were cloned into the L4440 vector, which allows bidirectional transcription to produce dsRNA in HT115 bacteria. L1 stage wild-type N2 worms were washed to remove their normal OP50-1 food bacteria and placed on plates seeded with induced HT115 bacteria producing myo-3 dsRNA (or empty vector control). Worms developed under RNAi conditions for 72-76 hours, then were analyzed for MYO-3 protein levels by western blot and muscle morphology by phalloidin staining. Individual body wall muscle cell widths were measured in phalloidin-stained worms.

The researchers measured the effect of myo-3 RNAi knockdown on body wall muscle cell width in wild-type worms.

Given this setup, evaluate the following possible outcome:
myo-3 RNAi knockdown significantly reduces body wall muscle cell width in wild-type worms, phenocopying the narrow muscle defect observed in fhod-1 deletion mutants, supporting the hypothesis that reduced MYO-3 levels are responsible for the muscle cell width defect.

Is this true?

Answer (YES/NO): NO